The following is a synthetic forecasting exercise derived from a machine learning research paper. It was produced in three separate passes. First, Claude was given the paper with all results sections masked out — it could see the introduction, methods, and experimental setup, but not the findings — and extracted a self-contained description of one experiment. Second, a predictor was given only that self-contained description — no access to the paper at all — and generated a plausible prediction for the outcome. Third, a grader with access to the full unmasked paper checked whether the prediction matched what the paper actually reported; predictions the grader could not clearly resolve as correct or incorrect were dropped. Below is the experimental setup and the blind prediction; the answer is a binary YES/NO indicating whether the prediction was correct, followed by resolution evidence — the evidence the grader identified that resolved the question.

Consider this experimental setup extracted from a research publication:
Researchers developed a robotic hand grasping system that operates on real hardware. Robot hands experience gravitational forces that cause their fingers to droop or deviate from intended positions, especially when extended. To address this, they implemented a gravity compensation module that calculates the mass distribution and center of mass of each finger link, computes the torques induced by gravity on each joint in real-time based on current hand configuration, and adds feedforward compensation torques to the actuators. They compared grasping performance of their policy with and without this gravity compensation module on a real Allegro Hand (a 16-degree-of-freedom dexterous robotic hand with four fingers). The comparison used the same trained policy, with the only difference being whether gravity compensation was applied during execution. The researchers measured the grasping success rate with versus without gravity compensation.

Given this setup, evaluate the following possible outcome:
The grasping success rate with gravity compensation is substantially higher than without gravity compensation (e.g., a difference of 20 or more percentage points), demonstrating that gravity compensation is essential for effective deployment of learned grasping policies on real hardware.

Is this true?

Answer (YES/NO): NO